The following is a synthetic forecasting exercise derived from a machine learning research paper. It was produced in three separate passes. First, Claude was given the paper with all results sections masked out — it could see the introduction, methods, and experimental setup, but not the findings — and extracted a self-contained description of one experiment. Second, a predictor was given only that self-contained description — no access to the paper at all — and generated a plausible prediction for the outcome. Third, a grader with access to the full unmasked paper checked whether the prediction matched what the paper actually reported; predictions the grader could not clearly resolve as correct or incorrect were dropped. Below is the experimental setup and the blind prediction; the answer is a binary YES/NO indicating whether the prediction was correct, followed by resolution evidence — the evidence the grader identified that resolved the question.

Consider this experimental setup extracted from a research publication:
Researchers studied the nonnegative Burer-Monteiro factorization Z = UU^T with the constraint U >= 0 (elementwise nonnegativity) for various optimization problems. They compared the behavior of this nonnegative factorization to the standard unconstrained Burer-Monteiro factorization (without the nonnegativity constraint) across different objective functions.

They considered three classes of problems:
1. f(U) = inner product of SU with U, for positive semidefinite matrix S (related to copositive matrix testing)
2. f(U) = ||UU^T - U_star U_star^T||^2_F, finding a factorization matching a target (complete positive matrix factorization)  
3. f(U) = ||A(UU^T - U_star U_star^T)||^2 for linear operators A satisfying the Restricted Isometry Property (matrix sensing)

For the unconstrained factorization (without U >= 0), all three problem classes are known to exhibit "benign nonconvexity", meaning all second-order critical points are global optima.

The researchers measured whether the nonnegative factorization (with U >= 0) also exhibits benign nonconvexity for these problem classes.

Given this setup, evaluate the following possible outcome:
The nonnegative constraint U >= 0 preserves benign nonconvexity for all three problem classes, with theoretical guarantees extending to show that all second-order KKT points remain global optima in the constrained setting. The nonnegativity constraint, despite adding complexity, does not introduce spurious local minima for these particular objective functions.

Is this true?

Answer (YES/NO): NO